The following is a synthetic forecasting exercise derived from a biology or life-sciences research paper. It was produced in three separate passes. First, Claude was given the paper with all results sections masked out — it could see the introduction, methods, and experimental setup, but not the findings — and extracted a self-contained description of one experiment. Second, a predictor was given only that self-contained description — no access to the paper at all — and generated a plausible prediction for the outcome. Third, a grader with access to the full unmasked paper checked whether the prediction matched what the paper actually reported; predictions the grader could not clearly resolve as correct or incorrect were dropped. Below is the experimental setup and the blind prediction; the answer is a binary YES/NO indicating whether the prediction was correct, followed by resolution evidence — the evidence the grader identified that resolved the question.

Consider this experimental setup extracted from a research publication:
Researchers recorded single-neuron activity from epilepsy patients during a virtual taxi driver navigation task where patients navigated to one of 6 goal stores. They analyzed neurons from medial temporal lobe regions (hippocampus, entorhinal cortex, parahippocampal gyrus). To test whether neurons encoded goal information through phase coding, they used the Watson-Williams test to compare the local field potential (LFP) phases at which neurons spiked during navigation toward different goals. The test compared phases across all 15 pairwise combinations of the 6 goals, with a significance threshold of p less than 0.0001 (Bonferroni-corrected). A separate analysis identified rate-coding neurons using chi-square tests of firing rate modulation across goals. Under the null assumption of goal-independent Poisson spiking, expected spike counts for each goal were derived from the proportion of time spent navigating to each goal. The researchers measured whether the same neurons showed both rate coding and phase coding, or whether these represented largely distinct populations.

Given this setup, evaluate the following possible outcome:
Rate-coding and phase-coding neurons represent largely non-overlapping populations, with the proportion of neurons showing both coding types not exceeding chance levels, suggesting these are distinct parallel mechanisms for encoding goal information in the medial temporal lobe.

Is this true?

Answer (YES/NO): YES